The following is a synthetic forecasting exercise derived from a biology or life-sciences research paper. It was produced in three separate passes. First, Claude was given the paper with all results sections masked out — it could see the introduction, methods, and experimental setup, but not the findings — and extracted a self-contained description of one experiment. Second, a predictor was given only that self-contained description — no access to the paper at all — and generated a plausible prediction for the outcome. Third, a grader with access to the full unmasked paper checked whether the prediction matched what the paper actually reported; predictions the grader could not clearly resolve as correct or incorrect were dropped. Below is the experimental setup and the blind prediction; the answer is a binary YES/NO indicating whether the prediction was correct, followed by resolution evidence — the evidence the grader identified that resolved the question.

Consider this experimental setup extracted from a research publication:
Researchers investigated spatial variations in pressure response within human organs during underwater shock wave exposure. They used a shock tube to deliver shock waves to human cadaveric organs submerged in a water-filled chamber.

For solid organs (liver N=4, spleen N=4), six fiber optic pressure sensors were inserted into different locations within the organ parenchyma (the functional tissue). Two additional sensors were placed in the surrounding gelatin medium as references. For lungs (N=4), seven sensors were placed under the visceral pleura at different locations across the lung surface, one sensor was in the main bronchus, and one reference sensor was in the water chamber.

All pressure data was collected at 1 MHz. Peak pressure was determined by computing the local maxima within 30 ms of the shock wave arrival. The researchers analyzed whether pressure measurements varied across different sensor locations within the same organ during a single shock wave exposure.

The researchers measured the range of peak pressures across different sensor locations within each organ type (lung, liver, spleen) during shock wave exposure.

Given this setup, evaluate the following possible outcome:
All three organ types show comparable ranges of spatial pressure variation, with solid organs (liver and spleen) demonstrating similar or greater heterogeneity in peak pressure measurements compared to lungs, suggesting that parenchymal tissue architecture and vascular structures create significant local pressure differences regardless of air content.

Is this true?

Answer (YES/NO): NO